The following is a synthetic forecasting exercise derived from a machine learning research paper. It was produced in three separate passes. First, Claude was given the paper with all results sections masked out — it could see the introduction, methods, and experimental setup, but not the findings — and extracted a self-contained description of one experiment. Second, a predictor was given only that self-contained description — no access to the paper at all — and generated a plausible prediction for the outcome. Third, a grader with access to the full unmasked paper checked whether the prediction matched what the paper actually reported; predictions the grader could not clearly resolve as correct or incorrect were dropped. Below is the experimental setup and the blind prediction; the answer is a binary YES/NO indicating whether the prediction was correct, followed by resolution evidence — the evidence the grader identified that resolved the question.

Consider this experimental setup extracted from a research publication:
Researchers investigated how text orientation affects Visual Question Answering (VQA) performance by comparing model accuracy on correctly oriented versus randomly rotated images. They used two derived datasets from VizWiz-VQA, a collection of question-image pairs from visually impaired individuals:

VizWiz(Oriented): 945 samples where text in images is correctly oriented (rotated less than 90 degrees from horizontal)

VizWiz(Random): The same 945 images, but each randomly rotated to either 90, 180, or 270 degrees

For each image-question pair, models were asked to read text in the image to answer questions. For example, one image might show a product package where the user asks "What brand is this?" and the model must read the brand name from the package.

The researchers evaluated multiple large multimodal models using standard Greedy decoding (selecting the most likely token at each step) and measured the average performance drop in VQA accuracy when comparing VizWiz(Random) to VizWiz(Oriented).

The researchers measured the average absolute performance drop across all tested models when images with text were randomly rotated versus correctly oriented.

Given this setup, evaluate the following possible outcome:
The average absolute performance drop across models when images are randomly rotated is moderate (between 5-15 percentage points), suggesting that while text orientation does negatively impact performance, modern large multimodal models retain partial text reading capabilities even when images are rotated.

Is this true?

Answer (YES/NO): YES